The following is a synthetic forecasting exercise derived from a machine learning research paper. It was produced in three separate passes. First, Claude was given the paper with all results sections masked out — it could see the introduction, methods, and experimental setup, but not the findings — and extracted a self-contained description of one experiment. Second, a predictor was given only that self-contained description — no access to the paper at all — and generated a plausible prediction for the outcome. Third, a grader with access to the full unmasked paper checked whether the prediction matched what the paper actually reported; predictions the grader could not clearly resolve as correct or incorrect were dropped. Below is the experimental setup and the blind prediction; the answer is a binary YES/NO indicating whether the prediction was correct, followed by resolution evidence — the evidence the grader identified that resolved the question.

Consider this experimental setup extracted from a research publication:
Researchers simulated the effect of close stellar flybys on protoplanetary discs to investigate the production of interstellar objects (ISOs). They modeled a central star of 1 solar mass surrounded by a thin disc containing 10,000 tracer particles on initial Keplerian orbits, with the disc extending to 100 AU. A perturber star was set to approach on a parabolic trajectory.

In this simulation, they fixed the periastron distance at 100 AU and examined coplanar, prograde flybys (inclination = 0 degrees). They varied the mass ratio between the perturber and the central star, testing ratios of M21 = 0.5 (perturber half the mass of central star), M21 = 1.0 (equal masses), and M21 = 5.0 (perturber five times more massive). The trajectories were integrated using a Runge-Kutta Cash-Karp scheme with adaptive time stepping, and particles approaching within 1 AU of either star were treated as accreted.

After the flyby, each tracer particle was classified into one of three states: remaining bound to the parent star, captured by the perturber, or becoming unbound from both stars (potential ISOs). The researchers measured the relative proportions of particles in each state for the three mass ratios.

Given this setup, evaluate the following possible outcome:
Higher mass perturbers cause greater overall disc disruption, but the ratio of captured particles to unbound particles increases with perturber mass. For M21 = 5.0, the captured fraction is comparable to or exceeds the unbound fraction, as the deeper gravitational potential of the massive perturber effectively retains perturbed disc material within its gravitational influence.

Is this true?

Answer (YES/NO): NO